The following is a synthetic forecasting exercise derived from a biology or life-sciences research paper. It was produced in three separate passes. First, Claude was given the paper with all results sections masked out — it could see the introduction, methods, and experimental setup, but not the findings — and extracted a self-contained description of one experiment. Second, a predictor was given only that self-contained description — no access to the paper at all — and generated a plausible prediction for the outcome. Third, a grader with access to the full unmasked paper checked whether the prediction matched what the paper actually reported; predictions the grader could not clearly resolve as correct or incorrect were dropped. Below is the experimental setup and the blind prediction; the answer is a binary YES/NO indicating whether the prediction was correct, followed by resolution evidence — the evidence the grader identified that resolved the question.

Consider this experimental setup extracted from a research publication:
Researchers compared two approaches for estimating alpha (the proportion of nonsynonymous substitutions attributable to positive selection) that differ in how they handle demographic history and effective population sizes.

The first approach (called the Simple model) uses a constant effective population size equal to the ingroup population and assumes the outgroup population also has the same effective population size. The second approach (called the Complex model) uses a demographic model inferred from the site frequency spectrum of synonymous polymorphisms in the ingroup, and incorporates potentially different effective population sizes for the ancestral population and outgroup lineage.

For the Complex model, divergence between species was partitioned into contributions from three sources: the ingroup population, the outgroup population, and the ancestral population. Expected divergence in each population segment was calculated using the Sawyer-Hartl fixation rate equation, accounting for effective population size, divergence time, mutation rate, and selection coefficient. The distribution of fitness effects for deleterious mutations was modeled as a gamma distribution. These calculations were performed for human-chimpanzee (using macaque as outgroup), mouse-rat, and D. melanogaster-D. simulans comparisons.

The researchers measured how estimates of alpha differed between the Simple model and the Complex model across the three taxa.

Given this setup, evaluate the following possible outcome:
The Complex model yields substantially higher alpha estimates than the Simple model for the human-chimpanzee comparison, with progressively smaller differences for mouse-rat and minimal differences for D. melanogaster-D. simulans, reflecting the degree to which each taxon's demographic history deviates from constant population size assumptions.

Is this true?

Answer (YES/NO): NO